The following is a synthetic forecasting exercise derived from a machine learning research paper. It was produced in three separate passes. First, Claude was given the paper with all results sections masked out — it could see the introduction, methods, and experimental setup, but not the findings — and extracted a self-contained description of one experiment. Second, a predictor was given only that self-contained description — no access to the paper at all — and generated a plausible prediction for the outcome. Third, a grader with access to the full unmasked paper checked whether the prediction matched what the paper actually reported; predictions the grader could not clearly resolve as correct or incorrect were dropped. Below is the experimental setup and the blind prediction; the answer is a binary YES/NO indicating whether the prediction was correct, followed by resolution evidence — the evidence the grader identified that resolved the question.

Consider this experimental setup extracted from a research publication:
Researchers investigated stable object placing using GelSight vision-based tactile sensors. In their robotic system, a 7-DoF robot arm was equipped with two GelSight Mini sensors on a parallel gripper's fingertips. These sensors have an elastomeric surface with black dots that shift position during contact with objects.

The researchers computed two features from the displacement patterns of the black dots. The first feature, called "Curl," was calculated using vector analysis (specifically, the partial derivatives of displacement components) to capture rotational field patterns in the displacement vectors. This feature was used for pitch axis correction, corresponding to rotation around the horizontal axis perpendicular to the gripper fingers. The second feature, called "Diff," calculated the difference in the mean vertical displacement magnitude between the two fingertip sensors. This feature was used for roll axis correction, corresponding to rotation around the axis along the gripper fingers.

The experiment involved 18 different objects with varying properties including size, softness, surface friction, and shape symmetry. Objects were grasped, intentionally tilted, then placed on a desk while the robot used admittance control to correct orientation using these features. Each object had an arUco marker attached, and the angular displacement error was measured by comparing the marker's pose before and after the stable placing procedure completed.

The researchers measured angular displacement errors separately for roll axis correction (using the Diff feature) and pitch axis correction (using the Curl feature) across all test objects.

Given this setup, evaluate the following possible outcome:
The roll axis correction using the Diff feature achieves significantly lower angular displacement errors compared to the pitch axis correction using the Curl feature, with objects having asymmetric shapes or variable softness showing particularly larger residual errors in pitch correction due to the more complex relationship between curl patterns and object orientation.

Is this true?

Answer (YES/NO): NO